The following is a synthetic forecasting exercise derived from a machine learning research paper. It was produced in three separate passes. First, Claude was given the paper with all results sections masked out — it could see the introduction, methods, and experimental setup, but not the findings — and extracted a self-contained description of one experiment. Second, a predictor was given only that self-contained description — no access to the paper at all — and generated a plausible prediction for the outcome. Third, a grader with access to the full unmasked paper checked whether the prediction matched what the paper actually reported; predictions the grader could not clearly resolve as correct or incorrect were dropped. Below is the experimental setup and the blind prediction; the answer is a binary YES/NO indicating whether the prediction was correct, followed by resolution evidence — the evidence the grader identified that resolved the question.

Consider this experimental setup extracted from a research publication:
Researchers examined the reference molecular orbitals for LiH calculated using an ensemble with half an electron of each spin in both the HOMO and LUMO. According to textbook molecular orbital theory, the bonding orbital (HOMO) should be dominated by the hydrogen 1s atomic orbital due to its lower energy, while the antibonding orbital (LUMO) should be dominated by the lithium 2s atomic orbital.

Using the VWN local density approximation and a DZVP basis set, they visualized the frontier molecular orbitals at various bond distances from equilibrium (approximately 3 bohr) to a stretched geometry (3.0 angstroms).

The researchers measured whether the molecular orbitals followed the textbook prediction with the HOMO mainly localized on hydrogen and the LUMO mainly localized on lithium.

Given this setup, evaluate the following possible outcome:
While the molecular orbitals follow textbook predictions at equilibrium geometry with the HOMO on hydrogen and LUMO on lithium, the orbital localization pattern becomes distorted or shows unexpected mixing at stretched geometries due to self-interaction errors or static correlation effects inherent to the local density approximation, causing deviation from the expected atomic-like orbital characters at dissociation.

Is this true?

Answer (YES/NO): NO